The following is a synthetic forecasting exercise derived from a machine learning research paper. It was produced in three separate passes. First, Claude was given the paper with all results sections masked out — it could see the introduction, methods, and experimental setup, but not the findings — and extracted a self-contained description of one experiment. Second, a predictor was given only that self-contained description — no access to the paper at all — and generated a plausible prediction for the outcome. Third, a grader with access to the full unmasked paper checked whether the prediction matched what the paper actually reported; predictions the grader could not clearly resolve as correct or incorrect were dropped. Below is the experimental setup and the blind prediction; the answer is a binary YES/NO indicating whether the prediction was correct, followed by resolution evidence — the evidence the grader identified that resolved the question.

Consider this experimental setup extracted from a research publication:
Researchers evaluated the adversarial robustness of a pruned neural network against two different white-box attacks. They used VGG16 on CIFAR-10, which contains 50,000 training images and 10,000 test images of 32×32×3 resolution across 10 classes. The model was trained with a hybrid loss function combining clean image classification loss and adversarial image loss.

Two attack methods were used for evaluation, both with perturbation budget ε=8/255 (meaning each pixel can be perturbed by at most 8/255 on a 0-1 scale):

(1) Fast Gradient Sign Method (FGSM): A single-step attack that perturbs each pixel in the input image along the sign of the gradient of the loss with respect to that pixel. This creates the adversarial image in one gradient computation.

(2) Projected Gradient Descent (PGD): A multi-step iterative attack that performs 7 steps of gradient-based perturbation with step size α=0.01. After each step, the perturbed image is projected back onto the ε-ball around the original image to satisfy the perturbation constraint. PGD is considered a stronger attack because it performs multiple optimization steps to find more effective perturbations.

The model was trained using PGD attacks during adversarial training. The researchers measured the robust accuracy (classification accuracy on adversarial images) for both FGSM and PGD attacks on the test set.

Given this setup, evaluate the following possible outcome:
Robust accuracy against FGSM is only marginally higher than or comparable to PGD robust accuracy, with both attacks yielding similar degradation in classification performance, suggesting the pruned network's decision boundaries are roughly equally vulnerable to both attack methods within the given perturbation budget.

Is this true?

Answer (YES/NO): NO